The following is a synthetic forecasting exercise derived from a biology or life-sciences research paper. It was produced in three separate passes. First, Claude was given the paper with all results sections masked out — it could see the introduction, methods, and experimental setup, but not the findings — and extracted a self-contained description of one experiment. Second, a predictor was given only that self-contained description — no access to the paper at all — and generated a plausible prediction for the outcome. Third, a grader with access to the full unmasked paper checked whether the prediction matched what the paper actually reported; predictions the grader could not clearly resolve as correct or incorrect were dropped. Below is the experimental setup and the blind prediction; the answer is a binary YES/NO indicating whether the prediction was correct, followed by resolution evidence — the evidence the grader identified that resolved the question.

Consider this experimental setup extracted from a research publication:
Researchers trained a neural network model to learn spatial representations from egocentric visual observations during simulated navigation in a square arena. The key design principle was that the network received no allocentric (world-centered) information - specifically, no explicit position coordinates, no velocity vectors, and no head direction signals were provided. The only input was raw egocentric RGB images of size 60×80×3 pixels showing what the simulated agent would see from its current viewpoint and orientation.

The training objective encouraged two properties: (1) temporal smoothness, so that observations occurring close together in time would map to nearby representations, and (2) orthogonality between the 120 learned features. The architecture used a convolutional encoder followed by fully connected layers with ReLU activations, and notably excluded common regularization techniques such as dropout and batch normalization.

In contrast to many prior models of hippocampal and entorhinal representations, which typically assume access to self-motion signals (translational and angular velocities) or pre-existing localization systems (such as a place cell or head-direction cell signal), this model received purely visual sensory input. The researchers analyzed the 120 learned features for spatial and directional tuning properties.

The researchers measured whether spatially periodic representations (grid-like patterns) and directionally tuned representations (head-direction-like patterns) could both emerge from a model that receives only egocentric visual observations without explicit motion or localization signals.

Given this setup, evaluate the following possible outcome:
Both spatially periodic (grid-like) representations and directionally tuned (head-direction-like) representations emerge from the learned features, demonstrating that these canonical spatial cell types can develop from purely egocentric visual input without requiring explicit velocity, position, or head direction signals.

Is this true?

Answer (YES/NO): YES